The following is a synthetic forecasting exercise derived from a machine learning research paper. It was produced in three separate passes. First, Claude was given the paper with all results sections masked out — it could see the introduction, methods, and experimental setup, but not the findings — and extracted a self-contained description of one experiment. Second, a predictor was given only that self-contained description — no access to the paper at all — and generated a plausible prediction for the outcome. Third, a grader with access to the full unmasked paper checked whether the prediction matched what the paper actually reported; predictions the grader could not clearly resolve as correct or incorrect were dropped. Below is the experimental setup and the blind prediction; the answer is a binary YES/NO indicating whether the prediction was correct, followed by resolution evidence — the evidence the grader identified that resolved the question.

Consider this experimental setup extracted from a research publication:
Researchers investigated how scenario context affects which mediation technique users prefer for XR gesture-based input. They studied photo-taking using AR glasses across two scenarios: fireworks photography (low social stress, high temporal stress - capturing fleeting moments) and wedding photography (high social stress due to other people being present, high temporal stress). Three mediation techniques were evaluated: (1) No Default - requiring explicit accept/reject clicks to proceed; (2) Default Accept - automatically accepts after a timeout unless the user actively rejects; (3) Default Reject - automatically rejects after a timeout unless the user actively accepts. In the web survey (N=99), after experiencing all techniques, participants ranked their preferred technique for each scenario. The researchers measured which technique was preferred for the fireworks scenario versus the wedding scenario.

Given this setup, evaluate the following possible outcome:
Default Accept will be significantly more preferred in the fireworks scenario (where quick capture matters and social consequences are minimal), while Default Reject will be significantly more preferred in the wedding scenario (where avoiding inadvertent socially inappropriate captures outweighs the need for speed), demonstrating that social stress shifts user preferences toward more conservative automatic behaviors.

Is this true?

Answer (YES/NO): YES